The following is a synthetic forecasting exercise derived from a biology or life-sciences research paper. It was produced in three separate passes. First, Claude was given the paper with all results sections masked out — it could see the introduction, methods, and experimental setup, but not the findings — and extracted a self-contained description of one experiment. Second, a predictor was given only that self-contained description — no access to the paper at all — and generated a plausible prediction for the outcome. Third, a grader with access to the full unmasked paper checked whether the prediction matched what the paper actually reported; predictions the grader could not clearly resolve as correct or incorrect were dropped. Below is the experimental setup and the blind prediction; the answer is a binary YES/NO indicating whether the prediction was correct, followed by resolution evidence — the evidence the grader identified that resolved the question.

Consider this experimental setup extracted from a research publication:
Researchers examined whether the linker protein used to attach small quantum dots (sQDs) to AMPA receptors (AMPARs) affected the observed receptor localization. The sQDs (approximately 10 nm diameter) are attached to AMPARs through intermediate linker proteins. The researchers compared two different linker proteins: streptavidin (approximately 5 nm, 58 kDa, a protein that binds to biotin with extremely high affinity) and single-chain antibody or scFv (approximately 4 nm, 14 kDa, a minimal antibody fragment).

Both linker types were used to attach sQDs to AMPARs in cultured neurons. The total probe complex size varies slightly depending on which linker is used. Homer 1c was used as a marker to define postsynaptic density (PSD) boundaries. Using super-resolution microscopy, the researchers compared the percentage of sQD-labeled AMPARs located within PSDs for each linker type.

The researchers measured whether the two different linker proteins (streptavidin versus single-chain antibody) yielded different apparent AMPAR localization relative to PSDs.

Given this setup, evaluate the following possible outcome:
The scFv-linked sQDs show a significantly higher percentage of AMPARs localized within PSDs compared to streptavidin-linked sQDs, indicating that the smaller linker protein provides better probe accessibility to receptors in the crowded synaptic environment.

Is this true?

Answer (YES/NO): NO